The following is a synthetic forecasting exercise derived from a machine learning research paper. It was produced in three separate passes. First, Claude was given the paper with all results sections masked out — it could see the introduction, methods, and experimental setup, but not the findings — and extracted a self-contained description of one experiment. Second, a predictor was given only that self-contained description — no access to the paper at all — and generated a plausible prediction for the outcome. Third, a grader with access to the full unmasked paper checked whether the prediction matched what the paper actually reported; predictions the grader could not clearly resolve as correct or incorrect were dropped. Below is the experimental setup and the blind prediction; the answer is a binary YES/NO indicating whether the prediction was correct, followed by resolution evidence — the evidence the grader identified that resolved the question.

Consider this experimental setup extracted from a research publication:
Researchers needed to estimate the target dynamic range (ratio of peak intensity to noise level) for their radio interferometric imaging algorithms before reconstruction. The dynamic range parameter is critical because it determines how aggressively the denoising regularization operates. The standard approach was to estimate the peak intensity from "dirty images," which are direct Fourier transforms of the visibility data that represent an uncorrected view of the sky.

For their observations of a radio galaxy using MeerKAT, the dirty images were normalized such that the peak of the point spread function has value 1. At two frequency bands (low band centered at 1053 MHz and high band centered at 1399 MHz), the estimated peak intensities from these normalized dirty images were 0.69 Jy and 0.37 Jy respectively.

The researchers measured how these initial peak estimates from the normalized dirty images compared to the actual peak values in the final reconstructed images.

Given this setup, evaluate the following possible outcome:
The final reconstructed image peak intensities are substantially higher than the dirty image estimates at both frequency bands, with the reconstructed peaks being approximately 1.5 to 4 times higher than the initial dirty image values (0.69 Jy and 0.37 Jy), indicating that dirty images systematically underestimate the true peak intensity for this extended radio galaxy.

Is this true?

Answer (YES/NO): NO